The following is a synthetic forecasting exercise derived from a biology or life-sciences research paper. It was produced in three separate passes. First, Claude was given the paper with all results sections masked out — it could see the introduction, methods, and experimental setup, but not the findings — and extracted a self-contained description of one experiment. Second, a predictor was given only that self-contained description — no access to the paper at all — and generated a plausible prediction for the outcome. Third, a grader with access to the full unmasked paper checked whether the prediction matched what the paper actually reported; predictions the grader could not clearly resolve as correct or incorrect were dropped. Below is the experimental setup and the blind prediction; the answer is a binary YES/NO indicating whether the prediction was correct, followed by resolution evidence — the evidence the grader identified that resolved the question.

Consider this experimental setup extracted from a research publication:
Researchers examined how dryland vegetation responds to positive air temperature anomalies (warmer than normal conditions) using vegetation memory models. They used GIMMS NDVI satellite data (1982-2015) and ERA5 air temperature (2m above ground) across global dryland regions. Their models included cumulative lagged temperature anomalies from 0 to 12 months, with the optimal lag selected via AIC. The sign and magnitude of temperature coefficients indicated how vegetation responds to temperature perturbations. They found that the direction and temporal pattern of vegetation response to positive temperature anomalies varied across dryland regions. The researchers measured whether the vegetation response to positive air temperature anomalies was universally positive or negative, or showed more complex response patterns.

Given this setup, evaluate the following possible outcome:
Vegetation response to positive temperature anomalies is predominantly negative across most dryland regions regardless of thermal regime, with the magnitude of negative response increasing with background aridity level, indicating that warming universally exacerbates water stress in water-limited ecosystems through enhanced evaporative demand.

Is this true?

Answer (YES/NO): NO